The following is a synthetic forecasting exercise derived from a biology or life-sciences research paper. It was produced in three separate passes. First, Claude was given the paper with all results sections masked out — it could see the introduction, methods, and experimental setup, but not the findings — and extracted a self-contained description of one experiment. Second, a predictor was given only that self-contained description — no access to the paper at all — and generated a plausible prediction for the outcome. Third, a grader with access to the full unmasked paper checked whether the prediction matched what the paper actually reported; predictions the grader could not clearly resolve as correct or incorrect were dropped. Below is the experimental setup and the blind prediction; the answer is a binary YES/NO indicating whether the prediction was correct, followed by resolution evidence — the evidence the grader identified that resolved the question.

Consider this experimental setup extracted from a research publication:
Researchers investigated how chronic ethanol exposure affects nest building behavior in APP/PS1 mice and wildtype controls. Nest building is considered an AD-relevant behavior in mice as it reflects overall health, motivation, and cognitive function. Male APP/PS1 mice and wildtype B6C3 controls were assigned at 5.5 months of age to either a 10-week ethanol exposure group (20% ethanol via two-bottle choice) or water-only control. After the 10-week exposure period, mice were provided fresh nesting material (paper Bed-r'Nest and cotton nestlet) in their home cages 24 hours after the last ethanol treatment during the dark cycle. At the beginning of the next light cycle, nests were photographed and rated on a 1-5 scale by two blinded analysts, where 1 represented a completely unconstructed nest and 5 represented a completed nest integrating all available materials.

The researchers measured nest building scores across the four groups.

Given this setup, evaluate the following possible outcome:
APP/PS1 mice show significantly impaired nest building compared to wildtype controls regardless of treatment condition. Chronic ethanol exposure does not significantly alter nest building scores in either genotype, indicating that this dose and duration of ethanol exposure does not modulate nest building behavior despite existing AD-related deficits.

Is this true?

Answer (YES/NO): NO